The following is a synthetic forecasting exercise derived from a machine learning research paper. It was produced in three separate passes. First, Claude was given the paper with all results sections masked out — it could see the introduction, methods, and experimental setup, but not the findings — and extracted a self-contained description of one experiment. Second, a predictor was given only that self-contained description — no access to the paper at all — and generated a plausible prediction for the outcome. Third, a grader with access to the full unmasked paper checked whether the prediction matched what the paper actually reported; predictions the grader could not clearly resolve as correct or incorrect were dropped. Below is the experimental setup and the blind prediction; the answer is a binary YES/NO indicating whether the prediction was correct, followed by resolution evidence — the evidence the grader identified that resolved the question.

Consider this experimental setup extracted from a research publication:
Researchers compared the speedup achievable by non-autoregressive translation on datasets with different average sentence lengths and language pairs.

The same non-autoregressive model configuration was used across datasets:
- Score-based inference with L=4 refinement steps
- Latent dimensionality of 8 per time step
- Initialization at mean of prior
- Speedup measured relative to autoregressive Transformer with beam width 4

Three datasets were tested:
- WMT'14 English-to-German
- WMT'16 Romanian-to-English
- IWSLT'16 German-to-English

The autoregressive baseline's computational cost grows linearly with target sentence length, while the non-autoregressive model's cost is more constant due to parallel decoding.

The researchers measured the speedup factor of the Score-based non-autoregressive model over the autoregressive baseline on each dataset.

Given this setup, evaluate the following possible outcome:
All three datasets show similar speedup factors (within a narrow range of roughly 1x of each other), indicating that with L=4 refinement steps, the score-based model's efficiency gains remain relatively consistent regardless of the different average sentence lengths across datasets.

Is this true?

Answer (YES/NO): NO